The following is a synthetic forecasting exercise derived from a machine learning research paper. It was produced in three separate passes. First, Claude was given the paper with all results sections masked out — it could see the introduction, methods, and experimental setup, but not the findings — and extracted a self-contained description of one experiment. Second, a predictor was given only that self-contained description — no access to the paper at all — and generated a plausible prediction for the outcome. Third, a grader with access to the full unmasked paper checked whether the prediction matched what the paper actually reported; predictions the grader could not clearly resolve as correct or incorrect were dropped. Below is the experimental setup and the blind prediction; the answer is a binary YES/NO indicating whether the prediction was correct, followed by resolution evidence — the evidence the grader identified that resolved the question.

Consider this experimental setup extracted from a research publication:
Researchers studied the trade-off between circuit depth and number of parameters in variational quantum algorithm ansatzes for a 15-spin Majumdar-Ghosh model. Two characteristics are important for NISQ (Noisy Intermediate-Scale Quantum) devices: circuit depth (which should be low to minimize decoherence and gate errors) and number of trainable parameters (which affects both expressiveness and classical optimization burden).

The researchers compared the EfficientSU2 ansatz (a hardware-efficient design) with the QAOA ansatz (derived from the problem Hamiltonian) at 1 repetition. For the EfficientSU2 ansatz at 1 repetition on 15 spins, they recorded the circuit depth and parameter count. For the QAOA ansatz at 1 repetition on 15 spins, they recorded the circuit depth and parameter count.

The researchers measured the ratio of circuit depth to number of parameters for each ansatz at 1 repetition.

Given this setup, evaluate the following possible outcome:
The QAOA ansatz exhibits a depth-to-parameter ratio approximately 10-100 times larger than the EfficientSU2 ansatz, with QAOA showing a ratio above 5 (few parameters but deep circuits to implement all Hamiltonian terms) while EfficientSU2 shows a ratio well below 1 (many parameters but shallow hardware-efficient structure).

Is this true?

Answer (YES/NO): NO